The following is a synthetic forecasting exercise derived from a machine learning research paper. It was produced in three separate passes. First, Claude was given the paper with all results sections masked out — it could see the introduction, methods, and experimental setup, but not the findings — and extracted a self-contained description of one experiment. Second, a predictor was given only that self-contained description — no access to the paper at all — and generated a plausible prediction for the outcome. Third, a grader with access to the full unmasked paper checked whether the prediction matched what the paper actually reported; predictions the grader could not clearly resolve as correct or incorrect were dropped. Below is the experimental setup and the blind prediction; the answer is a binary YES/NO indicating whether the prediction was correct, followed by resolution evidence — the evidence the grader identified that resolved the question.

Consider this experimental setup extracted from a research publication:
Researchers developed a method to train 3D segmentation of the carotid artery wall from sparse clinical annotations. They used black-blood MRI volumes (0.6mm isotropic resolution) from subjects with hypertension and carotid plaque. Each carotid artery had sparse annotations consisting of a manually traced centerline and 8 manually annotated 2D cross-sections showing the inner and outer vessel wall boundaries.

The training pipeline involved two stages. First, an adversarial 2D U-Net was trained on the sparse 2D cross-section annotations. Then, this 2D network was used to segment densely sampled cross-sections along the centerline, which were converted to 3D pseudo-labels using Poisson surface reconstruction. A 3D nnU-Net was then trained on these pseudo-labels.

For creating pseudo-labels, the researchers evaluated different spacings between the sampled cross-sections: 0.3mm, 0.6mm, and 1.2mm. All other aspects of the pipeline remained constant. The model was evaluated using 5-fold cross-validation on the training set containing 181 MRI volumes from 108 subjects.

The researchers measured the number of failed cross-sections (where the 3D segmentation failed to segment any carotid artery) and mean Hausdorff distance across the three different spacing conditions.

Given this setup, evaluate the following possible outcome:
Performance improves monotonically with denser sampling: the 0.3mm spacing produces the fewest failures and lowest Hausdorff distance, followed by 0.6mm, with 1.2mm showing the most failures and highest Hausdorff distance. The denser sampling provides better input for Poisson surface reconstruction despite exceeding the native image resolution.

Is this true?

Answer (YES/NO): NO